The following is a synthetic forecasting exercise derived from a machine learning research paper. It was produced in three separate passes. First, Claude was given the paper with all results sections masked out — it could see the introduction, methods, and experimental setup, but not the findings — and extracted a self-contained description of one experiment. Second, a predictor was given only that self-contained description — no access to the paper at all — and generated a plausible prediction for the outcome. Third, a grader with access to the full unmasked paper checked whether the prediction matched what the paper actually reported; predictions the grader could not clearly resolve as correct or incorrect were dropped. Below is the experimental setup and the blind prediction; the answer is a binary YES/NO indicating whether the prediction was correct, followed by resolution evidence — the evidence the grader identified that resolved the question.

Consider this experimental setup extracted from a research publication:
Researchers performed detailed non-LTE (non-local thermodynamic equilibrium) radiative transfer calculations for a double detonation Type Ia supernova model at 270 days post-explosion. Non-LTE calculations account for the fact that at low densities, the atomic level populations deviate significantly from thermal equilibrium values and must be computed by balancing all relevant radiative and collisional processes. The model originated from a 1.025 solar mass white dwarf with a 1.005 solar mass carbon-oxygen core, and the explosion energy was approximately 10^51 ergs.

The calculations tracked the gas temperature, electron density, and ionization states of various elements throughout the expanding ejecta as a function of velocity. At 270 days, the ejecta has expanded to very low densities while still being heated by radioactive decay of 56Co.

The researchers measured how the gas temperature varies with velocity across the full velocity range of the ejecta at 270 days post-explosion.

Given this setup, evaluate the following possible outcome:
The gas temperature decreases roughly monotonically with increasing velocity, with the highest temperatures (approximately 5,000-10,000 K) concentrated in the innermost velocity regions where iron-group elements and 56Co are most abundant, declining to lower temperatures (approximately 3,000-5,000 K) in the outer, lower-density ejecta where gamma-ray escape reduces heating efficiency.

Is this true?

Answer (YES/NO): NO